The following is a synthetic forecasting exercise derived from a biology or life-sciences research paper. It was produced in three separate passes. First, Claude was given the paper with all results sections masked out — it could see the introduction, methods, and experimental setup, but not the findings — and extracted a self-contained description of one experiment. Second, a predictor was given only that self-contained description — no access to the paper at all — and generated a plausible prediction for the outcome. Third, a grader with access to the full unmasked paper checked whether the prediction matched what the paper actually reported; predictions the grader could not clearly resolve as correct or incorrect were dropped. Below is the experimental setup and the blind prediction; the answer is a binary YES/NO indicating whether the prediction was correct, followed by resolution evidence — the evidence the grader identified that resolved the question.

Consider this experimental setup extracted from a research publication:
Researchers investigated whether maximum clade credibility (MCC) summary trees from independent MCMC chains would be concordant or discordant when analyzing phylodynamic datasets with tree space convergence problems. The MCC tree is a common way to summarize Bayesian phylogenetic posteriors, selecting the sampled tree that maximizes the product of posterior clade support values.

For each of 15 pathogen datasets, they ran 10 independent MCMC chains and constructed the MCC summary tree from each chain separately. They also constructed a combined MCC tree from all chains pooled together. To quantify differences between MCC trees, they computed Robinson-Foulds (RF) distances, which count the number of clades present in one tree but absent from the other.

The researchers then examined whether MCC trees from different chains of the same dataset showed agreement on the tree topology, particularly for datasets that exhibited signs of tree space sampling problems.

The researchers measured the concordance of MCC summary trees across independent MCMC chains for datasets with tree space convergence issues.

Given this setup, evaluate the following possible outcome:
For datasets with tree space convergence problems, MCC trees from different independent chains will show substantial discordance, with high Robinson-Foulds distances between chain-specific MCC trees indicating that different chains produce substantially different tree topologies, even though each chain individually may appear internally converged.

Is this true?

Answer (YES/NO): YES